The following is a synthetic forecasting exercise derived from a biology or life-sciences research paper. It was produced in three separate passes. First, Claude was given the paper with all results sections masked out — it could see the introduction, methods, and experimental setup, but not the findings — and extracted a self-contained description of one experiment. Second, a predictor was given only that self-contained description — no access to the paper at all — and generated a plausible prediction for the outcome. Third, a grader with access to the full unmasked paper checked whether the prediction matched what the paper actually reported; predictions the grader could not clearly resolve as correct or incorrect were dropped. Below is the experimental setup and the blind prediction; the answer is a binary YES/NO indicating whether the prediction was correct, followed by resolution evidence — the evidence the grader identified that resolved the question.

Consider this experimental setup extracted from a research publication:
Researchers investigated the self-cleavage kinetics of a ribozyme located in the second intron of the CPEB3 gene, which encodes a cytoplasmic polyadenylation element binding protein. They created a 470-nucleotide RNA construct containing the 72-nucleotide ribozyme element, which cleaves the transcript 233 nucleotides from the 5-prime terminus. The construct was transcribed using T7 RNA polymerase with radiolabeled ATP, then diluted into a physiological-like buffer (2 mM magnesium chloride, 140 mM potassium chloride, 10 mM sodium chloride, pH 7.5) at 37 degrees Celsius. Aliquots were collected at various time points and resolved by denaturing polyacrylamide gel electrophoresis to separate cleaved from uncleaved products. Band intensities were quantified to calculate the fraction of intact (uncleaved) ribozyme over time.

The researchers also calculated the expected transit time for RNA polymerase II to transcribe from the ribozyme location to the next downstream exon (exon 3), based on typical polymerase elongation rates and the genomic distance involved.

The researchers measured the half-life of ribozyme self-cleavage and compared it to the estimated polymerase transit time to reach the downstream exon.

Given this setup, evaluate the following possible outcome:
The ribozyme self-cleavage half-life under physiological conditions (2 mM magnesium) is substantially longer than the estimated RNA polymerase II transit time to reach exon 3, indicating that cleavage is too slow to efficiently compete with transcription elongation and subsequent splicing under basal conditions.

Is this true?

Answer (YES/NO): NO